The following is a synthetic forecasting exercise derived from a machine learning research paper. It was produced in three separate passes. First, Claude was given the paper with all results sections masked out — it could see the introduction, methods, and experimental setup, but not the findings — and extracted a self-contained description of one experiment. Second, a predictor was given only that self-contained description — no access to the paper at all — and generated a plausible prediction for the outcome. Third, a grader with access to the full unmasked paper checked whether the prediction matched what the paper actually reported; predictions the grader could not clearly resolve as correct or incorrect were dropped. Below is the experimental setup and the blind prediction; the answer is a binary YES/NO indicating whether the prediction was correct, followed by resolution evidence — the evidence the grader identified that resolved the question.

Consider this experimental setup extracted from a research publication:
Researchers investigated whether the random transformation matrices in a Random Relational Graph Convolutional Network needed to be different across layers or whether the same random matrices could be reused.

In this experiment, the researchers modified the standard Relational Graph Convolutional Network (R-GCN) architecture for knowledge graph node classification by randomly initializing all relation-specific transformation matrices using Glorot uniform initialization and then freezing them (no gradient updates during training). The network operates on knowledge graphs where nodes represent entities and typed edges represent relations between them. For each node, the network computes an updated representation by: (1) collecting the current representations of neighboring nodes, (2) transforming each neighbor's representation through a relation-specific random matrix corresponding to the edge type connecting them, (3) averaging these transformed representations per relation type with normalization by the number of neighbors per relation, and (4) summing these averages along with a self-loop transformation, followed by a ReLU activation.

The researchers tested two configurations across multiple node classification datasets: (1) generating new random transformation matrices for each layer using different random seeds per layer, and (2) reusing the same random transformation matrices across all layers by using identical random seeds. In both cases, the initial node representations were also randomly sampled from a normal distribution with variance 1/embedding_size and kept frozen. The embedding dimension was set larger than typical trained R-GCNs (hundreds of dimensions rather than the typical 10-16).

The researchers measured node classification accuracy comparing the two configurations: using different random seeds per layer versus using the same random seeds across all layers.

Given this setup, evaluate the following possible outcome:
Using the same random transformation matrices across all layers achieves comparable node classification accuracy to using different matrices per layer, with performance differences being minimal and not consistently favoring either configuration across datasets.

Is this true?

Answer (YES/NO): NO